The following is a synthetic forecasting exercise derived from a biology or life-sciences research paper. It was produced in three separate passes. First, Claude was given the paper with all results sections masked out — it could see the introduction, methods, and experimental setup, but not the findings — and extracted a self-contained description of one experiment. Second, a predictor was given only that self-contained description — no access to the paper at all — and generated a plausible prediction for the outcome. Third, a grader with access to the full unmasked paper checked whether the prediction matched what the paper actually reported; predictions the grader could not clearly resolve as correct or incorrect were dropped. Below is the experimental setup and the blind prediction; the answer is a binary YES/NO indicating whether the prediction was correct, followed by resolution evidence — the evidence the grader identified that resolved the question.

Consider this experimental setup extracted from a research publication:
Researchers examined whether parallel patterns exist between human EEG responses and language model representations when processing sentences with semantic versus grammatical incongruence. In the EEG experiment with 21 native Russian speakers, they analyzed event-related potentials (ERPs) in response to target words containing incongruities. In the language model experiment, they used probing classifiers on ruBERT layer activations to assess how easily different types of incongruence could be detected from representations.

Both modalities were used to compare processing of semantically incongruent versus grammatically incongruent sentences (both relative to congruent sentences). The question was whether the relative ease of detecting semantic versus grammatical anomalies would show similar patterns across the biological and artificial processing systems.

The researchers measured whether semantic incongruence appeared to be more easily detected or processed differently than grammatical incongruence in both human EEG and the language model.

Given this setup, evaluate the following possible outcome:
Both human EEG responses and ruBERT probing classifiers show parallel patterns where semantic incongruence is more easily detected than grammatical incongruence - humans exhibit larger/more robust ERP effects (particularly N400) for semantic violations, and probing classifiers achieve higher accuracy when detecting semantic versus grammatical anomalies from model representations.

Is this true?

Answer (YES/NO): YES